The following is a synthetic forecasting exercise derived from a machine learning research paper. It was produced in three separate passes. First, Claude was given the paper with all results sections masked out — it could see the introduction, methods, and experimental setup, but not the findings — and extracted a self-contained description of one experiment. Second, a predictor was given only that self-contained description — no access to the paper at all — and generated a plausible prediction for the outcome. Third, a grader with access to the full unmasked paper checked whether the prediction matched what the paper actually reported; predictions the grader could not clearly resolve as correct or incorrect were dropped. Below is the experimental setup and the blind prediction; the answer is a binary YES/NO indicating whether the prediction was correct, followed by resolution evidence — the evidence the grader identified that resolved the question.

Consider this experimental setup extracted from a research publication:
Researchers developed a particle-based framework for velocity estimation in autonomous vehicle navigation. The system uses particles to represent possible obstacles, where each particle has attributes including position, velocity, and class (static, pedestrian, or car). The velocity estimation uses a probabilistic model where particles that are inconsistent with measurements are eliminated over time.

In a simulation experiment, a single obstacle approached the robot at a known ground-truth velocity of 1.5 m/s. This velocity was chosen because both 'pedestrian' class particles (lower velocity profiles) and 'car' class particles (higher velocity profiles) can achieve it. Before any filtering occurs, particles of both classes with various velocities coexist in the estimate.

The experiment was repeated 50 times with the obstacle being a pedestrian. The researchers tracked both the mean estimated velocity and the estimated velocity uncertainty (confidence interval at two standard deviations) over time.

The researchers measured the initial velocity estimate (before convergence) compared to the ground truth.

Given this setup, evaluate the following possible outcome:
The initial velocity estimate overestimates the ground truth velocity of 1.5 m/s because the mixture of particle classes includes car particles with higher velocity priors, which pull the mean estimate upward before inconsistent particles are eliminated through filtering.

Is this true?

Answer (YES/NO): YES